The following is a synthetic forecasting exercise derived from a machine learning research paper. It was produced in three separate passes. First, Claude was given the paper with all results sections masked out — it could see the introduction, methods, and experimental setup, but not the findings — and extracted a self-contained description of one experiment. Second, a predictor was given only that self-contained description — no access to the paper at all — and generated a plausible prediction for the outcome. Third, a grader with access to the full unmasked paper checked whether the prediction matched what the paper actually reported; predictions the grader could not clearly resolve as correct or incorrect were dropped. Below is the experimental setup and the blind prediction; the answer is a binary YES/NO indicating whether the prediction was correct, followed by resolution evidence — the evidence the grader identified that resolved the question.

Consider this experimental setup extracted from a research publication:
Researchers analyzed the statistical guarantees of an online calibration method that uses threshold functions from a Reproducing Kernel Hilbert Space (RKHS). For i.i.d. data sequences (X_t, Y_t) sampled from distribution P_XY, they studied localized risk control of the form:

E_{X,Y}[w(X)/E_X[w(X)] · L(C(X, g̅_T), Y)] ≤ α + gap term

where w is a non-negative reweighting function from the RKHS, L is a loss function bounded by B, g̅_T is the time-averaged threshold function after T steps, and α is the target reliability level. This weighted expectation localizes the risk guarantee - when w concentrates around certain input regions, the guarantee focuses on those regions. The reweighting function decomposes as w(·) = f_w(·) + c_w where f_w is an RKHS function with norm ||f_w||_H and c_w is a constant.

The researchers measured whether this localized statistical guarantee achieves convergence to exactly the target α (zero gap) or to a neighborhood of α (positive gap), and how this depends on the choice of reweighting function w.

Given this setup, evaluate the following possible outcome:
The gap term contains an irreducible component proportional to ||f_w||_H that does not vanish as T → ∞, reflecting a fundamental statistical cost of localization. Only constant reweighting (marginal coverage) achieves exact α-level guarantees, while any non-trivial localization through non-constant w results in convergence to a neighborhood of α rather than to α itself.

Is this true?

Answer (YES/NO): YES